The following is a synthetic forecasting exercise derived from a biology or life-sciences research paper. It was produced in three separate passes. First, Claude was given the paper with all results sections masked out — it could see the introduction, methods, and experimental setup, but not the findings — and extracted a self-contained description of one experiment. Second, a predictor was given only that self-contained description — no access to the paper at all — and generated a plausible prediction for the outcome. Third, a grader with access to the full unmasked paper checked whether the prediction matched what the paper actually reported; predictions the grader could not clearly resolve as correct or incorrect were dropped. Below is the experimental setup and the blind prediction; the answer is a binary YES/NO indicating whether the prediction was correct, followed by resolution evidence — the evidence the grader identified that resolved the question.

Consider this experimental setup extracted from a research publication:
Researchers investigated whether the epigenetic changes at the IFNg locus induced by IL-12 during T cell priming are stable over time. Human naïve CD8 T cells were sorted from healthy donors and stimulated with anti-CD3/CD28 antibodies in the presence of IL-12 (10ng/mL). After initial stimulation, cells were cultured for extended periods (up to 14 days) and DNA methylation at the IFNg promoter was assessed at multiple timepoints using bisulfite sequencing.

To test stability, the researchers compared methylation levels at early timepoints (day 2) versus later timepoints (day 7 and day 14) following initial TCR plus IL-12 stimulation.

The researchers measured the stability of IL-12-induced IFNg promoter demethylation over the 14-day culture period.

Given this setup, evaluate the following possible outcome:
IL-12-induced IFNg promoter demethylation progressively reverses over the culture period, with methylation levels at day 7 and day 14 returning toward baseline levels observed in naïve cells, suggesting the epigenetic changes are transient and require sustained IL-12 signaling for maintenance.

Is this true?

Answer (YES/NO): NO